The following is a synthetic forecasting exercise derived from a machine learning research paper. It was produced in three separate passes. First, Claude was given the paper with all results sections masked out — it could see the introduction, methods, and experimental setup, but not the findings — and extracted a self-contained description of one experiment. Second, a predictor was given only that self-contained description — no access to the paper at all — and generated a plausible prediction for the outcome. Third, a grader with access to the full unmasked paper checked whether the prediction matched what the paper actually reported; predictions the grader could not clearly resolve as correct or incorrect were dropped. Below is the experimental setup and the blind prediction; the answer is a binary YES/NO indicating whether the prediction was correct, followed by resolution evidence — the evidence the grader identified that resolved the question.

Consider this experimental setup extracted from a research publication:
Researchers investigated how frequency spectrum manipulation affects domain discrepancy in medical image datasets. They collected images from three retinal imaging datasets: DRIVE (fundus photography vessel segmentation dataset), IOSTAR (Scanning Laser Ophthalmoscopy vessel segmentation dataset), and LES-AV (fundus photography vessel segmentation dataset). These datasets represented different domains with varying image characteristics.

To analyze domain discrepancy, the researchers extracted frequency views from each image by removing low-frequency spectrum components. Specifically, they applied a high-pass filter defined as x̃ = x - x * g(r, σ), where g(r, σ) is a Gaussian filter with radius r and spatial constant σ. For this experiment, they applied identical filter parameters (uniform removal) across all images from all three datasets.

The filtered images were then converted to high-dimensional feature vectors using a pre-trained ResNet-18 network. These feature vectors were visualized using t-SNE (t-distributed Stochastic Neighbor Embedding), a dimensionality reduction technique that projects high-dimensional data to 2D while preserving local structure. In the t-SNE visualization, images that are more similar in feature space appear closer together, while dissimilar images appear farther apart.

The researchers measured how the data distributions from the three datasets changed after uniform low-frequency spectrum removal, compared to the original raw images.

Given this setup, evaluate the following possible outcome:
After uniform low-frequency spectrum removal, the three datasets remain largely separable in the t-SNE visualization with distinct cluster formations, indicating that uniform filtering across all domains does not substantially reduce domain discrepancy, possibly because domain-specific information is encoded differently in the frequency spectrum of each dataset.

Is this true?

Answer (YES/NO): NO